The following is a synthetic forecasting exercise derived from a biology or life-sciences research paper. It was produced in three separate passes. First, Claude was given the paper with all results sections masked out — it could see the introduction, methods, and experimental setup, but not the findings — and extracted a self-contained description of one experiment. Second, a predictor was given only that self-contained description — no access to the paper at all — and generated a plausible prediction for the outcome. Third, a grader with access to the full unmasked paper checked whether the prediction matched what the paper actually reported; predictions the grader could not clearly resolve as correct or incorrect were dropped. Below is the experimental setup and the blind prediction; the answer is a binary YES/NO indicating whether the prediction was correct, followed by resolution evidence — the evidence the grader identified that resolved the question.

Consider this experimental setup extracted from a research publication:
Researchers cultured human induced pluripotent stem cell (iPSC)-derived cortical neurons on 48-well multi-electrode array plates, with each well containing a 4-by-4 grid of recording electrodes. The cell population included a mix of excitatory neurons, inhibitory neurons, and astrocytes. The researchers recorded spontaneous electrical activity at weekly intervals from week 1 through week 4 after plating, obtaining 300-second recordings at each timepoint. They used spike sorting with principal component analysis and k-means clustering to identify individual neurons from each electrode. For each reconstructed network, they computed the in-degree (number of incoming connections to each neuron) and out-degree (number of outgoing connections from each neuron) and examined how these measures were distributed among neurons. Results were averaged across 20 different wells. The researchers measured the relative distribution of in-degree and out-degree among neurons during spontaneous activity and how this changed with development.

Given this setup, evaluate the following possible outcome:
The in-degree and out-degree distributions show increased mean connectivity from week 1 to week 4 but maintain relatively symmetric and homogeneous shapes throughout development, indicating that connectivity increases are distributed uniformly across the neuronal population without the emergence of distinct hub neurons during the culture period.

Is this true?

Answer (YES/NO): NO